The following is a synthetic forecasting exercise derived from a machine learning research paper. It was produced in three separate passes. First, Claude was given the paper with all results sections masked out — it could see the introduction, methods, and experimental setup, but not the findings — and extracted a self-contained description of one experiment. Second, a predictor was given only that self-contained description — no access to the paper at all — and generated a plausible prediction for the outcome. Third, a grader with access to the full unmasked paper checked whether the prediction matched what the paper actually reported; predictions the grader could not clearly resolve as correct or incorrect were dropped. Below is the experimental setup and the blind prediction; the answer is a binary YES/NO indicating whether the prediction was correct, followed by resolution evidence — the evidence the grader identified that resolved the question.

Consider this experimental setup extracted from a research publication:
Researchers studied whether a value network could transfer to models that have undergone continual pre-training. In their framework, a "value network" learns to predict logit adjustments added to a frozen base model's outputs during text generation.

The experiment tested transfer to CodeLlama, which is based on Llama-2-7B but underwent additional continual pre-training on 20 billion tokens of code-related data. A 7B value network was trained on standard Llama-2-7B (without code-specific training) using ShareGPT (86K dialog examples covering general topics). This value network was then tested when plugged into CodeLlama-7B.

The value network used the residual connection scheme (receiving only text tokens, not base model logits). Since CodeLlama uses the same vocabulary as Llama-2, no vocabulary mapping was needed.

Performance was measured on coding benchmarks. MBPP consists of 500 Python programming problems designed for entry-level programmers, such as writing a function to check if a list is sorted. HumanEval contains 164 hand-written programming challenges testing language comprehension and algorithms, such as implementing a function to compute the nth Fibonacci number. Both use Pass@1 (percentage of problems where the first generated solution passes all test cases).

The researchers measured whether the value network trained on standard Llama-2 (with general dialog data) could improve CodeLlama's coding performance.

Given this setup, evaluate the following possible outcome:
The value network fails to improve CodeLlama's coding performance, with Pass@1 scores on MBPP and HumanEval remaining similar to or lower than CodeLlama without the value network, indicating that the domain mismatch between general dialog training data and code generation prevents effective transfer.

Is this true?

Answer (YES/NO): NO